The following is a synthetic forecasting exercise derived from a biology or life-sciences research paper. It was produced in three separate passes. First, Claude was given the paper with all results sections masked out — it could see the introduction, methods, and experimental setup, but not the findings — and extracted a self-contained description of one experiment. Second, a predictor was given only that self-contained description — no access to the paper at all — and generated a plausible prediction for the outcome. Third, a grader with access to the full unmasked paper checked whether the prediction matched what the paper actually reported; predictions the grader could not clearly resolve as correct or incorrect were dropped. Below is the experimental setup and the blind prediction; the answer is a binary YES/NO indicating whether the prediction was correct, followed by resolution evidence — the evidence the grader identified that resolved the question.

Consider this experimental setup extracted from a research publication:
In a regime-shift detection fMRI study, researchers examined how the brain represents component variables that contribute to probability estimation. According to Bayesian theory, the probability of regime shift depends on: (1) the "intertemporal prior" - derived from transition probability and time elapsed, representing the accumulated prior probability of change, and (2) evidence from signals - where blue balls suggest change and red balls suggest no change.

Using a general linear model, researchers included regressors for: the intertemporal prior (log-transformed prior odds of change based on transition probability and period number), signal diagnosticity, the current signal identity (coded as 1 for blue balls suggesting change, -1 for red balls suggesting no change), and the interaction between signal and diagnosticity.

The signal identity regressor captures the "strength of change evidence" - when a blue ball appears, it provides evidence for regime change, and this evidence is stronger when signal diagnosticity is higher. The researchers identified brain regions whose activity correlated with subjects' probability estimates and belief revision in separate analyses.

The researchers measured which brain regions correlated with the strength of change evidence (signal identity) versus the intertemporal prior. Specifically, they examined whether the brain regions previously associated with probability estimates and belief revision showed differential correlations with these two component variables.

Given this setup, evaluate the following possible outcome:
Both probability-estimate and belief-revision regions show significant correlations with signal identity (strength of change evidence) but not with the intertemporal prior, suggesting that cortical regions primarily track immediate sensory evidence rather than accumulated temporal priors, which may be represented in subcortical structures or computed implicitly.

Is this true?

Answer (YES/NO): NO